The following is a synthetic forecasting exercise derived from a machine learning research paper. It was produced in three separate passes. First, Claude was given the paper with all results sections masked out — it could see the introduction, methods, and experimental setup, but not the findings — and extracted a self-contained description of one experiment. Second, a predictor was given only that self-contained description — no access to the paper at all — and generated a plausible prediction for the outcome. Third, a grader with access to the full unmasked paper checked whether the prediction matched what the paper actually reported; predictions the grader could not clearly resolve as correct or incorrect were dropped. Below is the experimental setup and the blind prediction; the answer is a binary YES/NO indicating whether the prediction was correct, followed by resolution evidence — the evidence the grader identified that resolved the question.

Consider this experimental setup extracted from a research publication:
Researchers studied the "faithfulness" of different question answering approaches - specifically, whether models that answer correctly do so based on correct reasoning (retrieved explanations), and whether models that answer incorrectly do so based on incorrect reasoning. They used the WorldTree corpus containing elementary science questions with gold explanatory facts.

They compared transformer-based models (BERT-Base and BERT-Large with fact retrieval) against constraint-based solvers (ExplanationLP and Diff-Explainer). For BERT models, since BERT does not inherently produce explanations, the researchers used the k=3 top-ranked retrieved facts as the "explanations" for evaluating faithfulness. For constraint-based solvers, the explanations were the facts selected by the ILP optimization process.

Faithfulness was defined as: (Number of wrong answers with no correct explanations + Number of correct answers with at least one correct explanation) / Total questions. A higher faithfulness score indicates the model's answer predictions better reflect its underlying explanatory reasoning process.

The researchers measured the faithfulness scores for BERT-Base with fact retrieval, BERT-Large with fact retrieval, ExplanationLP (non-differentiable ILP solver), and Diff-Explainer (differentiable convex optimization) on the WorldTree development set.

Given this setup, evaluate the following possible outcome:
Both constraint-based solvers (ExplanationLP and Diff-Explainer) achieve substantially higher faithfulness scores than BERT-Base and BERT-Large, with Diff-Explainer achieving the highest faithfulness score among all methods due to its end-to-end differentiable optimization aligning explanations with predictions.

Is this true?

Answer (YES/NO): YES